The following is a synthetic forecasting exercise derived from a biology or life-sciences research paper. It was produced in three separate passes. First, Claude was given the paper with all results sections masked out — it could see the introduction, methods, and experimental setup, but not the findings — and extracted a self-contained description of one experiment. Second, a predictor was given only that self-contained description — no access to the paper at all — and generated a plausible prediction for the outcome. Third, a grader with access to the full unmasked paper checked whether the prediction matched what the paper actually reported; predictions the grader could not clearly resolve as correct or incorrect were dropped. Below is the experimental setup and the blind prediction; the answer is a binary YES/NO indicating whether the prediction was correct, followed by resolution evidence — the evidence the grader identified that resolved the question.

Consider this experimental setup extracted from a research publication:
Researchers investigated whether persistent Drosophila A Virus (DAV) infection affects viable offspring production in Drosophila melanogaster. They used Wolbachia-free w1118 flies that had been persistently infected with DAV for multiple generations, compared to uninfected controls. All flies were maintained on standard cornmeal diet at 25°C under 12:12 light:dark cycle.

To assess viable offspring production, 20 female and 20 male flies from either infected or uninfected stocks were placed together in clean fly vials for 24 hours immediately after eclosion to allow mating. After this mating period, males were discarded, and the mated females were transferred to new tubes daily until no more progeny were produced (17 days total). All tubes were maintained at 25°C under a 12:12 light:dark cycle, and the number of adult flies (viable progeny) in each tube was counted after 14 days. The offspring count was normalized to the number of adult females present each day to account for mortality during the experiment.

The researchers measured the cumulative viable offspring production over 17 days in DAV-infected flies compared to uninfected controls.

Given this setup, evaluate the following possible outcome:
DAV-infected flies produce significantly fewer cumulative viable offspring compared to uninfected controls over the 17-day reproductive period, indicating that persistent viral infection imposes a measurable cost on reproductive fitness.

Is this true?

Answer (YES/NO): NO